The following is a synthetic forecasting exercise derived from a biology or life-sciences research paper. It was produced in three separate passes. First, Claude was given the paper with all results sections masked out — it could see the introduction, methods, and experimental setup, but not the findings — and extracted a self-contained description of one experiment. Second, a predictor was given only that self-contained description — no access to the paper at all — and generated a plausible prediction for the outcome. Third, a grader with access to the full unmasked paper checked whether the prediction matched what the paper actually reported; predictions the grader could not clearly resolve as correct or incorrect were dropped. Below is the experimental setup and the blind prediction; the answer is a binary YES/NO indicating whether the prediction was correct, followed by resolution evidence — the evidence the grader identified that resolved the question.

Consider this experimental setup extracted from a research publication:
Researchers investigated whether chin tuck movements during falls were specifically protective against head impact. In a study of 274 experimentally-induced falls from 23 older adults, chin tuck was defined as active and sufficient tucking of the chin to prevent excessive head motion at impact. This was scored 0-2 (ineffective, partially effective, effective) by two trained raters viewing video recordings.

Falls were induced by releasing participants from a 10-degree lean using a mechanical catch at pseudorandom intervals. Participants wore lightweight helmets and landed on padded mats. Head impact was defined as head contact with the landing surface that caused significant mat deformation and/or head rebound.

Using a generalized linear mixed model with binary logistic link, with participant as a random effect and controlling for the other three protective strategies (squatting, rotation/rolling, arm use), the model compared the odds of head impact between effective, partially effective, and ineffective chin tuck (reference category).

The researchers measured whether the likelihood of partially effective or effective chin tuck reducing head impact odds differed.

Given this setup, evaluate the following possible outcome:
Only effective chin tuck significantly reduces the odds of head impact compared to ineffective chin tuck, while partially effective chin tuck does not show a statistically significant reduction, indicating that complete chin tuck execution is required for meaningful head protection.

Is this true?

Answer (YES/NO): NO